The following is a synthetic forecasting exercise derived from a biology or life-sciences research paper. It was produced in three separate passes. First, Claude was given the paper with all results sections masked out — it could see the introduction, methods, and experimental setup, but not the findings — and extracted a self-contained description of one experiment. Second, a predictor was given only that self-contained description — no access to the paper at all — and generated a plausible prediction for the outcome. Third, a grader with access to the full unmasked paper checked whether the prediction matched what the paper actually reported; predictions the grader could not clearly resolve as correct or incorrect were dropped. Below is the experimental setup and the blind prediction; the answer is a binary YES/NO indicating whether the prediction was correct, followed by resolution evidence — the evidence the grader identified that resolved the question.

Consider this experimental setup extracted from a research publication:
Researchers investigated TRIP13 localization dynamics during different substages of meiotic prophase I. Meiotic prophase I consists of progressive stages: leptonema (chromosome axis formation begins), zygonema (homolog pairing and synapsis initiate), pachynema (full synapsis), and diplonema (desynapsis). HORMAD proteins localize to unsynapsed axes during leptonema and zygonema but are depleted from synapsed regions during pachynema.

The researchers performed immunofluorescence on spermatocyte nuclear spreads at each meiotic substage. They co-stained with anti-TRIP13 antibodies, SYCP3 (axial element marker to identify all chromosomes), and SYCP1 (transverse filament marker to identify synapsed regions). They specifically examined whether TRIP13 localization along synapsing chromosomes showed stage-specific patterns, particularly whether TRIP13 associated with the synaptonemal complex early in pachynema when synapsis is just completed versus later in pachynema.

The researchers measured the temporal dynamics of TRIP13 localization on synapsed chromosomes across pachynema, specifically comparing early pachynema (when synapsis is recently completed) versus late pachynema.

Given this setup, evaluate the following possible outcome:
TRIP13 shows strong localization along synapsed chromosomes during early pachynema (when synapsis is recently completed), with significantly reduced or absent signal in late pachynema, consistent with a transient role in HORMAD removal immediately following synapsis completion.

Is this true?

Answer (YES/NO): YES